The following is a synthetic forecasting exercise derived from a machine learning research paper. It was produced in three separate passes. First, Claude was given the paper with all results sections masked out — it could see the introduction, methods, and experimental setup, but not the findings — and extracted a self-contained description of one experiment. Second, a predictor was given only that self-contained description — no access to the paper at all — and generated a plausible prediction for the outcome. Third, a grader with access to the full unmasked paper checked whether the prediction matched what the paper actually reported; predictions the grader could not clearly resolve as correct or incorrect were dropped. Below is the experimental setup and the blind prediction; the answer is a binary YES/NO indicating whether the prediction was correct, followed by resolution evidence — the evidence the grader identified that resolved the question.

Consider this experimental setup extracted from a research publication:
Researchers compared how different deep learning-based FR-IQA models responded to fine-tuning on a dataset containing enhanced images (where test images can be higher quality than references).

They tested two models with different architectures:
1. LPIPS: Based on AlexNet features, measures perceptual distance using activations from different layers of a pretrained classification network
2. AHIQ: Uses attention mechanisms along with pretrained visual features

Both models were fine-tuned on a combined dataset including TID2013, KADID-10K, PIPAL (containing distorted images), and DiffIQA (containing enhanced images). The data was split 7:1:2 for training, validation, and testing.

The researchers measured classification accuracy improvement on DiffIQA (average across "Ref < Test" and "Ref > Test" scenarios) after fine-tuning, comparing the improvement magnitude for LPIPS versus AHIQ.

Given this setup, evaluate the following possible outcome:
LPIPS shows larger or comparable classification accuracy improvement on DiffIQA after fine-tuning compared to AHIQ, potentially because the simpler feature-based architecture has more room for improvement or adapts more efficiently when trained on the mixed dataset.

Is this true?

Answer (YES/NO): NO